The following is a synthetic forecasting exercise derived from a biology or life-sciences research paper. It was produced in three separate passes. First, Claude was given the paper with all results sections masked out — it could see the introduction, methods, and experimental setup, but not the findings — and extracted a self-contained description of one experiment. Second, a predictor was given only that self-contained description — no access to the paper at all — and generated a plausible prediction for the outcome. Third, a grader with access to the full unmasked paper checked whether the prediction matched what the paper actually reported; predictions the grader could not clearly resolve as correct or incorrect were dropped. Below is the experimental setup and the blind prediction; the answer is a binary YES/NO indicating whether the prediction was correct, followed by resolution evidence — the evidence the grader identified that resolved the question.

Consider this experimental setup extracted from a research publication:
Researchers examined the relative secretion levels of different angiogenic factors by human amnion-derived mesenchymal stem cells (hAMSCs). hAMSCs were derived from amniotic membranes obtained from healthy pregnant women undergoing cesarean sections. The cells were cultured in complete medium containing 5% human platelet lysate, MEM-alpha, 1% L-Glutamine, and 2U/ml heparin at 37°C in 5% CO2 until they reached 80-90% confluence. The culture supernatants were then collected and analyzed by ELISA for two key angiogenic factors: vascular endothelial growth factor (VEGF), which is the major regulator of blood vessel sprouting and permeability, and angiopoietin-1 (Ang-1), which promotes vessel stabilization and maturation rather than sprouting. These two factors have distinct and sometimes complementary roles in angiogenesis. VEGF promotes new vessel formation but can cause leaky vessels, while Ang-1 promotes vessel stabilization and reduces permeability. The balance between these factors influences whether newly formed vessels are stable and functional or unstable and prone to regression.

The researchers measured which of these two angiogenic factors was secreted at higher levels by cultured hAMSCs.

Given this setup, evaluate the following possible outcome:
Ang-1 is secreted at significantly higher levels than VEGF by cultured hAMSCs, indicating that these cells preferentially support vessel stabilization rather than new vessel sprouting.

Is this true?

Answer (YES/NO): YES